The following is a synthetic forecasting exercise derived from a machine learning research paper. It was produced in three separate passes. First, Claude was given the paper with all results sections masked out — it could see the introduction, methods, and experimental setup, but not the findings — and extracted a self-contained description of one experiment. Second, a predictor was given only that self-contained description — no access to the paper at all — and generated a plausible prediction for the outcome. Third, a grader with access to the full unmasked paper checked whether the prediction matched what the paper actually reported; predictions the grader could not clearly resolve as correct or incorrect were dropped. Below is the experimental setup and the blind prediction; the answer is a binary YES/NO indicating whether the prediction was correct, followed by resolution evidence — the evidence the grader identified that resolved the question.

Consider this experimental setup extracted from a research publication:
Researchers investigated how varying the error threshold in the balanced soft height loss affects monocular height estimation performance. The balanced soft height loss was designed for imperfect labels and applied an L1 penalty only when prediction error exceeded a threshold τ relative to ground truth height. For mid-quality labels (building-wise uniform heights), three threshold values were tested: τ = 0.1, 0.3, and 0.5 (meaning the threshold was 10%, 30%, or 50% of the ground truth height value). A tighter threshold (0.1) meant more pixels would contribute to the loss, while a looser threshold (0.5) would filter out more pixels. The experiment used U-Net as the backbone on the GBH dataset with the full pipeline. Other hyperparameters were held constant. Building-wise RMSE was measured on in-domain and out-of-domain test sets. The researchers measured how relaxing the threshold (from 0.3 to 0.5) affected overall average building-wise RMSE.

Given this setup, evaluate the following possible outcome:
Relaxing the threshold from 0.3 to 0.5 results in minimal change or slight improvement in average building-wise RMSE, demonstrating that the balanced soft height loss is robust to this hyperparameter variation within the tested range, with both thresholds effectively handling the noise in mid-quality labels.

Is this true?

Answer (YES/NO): NO